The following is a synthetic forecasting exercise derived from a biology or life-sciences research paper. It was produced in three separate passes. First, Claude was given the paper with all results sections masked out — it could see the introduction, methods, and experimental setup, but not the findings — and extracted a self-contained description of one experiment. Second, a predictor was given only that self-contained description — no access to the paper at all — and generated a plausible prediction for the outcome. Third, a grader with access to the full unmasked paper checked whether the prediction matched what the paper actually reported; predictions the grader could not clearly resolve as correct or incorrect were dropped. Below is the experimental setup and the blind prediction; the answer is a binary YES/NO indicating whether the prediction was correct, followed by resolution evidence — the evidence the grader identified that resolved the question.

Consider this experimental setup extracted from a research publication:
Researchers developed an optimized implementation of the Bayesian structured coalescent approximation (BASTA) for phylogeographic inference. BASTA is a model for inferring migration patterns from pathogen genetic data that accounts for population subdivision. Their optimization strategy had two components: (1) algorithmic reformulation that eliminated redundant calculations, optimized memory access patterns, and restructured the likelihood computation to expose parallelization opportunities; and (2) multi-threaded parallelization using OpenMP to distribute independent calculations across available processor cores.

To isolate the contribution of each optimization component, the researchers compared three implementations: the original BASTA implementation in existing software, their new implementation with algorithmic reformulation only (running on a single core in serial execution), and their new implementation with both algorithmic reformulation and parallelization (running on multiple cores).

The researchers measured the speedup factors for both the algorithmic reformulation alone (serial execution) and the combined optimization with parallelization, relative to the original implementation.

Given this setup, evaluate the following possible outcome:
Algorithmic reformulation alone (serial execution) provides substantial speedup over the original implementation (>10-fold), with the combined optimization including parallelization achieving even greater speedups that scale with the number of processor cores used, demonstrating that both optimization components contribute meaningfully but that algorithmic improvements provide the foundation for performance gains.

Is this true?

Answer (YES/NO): NO